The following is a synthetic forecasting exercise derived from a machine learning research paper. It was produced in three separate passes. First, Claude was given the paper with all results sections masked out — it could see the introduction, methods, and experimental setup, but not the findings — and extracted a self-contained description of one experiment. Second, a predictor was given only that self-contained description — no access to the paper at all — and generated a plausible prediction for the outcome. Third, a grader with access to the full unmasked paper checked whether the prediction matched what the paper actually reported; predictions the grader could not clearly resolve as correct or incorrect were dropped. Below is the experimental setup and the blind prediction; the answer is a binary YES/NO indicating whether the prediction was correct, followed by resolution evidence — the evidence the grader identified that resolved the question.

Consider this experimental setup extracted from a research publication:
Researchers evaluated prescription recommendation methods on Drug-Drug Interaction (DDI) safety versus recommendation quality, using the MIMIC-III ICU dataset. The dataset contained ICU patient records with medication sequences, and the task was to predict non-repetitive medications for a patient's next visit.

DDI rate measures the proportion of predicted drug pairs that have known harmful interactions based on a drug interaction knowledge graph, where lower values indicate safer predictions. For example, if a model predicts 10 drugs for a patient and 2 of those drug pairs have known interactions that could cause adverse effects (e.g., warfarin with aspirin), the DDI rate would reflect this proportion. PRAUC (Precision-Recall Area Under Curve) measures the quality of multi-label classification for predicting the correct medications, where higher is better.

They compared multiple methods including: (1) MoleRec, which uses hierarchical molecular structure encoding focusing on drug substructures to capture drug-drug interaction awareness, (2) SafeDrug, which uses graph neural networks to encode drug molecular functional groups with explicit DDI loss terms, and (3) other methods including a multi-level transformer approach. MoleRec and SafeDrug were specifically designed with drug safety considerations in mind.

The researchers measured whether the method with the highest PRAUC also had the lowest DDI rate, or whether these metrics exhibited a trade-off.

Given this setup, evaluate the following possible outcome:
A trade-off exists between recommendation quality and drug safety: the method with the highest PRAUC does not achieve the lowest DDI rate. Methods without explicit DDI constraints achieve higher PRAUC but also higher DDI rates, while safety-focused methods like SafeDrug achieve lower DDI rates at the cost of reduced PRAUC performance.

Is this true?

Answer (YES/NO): NO